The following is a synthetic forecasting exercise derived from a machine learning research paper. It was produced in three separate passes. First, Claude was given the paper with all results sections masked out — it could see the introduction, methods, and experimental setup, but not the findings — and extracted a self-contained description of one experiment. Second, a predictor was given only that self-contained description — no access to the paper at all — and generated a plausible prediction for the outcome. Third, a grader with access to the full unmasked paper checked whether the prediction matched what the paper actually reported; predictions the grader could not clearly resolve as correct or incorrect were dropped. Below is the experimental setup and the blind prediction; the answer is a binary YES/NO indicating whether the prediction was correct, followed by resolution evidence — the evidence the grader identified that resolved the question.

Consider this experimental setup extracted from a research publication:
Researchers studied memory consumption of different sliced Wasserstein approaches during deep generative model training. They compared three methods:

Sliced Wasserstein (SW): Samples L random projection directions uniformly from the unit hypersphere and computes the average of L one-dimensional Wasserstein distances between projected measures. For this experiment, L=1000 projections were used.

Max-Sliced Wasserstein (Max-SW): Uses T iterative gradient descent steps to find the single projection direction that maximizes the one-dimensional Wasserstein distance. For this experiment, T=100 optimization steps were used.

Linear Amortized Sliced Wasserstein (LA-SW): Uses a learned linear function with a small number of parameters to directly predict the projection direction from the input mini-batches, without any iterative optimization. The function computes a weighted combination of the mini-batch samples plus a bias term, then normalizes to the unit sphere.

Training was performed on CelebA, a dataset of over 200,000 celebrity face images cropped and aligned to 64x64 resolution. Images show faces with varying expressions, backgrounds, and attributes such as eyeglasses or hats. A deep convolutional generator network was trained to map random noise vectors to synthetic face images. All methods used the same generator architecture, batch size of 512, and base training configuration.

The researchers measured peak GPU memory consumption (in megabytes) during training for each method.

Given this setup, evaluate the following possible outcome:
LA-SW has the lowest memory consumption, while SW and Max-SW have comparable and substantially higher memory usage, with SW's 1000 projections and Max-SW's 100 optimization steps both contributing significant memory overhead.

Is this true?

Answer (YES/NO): NO